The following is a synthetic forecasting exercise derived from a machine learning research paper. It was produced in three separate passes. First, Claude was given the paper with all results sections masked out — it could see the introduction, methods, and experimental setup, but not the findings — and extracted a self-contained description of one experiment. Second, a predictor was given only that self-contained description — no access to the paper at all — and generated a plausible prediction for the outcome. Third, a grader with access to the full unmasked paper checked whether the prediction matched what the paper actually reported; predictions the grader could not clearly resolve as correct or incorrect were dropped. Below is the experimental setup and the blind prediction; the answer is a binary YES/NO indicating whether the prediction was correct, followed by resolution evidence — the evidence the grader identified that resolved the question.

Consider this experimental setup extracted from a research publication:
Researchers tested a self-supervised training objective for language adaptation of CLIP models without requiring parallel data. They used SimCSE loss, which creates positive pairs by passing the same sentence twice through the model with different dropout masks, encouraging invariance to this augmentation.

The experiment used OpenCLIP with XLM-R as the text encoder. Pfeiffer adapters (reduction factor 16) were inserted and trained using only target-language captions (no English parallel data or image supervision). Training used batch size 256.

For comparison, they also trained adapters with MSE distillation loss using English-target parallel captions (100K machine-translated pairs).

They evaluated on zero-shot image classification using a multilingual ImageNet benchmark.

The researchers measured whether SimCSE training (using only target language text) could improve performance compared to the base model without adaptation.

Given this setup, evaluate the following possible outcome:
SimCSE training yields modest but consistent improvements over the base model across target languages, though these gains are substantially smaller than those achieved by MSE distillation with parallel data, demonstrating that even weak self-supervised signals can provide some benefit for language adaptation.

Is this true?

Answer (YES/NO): NO